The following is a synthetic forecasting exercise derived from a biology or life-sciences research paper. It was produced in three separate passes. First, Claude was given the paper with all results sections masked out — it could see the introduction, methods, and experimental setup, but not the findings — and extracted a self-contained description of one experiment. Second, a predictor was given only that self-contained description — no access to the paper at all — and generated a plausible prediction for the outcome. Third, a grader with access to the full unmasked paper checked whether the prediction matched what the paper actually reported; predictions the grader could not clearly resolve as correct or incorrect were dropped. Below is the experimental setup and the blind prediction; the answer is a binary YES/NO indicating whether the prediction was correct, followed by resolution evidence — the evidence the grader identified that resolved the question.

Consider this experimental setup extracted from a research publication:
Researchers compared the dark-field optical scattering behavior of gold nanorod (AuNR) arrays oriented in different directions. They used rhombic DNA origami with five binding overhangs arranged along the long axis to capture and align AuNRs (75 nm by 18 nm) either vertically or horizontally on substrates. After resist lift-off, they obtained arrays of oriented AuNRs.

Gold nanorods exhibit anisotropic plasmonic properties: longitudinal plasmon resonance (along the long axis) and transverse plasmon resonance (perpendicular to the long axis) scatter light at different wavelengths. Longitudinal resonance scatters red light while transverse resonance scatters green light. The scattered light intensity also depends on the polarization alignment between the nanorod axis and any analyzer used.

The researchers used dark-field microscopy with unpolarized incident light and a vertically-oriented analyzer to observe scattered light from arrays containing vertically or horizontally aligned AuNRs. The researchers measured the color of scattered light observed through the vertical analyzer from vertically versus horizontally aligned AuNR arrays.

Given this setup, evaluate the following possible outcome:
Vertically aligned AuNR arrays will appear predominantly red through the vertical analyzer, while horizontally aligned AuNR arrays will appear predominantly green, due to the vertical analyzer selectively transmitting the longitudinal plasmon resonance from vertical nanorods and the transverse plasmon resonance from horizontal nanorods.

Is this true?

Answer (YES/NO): YES